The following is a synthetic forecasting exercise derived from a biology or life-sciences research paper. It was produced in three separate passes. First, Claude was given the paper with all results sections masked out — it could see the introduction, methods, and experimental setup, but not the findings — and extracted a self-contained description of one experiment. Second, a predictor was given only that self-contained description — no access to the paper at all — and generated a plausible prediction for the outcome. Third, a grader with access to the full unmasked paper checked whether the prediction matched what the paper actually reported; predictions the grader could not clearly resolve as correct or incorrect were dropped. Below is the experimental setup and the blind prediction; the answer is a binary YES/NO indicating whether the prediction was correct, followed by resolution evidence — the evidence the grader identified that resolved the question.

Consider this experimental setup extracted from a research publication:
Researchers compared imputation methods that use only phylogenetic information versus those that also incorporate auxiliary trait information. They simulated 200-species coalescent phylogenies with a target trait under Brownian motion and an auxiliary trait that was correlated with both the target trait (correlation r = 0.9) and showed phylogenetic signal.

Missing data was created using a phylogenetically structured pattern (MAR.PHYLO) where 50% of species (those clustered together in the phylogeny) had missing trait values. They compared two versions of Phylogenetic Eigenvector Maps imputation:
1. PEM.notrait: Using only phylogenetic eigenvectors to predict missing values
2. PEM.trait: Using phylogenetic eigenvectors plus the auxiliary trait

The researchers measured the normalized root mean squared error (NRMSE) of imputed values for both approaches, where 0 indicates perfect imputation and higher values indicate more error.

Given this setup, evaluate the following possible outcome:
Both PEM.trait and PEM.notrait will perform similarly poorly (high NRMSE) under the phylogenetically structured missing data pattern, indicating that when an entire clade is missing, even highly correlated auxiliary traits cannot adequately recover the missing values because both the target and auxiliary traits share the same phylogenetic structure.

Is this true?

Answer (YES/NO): NO